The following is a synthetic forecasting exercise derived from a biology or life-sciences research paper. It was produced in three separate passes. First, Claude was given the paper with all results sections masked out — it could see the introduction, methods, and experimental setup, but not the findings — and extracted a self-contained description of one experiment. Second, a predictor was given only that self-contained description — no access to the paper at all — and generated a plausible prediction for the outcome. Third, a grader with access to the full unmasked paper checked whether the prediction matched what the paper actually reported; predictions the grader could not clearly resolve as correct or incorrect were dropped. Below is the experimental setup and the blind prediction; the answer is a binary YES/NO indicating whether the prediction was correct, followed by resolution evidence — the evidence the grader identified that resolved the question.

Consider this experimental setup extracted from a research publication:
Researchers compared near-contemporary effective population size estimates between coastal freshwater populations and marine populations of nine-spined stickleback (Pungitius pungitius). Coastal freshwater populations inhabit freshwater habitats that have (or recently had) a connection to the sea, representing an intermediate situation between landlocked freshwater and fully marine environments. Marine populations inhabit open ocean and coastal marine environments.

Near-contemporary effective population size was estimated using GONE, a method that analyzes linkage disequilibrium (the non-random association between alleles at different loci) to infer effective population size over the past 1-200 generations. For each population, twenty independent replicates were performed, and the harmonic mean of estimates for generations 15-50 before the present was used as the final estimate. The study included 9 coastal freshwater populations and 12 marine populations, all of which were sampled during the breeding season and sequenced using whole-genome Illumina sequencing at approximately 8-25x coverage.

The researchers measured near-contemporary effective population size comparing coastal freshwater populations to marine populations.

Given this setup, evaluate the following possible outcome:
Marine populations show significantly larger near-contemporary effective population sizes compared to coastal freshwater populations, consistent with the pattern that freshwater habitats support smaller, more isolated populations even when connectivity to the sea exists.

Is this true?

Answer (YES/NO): YES